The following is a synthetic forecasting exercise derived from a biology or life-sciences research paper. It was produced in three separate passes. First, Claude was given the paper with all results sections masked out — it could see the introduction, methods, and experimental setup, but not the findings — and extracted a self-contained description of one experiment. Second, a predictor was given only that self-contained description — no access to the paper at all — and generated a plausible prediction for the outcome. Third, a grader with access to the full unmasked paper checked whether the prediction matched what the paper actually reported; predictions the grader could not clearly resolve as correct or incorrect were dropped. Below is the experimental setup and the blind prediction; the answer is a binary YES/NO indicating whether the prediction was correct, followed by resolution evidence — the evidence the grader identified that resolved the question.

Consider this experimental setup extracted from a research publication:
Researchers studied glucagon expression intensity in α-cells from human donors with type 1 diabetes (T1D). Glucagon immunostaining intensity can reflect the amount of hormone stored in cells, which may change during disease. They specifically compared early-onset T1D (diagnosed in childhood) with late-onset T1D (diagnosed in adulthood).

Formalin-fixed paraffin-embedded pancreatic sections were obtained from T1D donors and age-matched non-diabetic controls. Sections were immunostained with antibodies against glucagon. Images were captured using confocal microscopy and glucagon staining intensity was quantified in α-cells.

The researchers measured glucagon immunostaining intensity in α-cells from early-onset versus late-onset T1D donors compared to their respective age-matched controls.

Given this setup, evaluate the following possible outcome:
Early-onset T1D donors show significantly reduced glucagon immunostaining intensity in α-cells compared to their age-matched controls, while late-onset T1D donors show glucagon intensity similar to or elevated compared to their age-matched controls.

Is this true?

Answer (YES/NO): NO